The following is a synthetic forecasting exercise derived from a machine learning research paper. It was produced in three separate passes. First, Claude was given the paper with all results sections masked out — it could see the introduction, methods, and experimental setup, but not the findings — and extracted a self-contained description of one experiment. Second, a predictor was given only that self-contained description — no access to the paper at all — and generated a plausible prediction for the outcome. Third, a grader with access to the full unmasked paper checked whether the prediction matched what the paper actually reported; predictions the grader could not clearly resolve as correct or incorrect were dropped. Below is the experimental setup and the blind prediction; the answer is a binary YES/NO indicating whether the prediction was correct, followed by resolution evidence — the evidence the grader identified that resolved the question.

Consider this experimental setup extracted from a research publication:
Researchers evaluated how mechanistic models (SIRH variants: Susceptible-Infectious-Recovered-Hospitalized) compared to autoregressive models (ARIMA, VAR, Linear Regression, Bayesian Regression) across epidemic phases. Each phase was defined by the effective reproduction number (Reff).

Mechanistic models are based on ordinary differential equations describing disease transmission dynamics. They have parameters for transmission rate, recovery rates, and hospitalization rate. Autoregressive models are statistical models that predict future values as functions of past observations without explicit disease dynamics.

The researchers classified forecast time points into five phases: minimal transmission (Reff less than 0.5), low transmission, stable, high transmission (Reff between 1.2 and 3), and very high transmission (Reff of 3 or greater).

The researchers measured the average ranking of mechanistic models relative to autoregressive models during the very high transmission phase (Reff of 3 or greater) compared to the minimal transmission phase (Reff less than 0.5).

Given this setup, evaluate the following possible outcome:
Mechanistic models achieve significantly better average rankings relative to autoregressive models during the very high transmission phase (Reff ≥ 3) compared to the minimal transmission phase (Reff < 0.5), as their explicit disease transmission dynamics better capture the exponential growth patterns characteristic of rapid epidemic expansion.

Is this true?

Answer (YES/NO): NO